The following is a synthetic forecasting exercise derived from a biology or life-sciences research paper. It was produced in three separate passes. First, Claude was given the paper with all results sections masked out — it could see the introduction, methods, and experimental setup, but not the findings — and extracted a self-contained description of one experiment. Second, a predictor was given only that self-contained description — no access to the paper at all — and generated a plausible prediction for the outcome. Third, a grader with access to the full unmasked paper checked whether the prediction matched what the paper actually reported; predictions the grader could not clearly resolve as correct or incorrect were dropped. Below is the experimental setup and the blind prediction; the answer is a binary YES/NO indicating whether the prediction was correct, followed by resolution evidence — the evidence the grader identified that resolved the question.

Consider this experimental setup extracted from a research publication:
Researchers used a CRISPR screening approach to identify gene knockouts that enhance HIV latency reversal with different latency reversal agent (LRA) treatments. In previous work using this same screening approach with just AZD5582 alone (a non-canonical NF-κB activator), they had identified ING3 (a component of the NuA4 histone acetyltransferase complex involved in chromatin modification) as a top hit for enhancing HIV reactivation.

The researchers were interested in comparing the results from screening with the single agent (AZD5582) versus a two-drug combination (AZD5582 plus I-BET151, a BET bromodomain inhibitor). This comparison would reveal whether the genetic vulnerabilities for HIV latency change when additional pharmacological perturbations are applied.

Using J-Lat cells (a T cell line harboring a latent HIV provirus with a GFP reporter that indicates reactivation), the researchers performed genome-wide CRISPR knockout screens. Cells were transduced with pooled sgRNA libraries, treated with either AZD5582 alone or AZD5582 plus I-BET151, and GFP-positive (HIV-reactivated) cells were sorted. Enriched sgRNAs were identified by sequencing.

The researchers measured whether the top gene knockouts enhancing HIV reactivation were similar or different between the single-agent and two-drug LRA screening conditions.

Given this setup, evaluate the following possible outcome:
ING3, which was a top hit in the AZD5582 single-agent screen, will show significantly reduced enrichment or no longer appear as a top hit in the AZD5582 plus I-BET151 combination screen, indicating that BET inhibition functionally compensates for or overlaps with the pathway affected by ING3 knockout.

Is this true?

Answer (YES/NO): YES